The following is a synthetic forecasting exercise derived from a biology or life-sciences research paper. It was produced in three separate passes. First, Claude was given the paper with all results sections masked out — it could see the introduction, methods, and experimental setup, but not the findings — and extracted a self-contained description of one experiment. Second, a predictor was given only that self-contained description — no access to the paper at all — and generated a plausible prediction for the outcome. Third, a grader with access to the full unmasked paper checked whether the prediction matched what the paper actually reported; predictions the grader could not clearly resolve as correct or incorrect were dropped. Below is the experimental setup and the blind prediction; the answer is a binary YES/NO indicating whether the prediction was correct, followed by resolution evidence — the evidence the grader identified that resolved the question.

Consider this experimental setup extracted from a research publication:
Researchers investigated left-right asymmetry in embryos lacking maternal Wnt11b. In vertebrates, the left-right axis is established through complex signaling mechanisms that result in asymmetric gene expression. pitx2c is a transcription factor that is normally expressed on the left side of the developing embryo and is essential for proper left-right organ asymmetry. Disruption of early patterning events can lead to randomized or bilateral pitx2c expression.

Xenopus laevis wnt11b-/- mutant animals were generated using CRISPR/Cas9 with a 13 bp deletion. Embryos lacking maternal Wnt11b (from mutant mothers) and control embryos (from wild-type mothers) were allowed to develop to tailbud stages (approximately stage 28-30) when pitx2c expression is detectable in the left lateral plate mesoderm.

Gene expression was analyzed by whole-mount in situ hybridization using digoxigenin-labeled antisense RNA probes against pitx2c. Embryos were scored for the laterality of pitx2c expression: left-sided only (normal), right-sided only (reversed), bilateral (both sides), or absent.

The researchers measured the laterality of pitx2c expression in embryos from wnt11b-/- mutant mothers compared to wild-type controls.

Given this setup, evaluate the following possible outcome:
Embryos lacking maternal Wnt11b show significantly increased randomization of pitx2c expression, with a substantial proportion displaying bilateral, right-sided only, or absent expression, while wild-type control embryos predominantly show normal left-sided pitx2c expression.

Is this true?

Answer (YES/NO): NO